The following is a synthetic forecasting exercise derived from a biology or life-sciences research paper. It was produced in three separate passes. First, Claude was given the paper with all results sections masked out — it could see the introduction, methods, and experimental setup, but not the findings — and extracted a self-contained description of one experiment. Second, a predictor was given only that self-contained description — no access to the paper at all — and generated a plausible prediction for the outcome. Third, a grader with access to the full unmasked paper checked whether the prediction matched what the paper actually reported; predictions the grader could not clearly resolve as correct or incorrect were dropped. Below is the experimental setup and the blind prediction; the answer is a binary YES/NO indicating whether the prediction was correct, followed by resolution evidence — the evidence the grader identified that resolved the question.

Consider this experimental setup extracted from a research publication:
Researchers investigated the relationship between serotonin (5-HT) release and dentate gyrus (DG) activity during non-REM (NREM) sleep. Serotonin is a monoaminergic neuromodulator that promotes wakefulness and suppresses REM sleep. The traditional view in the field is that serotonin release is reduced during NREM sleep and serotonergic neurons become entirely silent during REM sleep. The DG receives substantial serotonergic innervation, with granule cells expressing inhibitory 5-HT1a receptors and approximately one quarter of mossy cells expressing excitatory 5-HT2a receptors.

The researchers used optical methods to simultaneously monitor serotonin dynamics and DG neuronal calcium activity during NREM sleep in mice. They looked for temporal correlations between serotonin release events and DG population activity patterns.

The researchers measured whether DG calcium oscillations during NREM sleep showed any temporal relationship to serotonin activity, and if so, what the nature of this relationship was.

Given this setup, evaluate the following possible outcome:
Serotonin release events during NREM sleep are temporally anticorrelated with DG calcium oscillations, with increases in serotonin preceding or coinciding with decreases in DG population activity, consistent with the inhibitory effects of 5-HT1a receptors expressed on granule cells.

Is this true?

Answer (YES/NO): YES